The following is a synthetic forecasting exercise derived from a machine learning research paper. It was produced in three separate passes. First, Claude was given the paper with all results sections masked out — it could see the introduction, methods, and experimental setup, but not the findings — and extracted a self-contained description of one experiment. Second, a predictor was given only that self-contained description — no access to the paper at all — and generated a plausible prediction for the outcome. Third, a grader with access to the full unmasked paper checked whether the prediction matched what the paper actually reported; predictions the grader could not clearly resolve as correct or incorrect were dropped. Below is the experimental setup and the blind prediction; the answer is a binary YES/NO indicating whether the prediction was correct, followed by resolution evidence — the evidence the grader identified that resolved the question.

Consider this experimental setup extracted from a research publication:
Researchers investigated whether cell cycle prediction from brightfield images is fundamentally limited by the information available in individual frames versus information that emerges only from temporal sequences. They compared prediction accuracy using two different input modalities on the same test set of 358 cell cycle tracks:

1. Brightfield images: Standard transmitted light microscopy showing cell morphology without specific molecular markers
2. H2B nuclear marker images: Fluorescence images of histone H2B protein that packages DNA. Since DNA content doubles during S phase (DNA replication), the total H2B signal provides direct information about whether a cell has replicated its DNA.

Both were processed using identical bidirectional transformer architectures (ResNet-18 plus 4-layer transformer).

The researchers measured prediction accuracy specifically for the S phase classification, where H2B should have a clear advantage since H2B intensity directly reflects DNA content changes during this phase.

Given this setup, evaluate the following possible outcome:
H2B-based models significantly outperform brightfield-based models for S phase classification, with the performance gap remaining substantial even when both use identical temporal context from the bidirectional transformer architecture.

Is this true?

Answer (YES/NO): NO